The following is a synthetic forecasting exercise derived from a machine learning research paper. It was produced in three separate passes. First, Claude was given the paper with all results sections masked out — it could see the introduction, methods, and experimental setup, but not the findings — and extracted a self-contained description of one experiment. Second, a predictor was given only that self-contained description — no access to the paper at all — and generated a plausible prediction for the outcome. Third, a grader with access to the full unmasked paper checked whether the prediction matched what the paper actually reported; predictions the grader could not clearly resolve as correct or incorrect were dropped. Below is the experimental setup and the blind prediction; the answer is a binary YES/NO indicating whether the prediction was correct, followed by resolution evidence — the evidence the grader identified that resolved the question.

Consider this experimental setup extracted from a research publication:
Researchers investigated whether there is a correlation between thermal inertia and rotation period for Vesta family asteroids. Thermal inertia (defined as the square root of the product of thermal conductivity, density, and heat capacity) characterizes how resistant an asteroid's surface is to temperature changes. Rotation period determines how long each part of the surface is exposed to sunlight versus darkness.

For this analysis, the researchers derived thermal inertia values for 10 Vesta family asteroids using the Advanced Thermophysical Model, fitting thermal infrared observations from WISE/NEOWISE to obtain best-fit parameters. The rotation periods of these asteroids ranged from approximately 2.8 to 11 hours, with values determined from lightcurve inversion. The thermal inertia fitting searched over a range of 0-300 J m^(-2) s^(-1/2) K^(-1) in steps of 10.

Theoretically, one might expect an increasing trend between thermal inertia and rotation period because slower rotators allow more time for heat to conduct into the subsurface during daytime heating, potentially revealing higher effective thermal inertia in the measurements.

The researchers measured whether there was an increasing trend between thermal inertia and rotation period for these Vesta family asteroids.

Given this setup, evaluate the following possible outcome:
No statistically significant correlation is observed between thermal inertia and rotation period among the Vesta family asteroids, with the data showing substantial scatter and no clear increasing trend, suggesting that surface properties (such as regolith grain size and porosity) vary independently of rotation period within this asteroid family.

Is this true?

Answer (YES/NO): YES